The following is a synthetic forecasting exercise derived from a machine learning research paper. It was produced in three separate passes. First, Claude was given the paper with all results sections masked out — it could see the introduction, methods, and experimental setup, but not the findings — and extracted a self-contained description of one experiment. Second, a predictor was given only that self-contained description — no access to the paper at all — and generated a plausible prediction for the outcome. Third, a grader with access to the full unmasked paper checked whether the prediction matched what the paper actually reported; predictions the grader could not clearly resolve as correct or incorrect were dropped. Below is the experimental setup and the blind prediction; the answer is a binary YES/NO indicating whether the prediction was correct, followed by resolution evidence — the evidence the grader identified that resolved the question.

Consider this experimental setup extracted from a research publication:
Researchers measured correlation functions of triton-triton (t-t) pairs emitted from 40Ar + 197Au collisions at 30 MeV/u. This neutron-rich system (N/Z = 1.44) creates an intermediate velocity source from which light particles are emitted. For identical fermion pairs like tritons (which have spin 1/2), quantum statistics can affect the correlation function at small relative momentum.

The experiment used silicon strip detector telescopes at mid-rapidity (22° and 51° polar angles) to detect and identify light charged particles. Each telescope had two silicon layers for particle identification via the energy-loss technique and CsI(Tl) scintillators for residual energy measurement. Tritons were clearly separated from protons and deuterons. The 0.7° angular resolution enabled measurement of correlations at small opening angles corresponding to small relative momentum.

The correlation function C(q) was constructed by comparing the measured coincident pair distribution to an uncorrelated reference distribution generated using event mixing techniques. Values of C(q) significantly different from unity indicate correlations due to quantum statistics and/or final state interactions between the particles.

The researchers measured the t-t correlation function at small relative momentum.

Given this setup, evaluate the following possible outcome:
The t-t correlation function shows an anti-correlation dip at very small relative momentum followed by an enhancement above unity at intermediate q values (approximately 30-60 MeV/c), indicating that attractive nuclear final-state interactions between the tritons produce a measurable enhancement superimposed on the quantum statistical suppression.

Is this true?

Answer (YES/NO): NO